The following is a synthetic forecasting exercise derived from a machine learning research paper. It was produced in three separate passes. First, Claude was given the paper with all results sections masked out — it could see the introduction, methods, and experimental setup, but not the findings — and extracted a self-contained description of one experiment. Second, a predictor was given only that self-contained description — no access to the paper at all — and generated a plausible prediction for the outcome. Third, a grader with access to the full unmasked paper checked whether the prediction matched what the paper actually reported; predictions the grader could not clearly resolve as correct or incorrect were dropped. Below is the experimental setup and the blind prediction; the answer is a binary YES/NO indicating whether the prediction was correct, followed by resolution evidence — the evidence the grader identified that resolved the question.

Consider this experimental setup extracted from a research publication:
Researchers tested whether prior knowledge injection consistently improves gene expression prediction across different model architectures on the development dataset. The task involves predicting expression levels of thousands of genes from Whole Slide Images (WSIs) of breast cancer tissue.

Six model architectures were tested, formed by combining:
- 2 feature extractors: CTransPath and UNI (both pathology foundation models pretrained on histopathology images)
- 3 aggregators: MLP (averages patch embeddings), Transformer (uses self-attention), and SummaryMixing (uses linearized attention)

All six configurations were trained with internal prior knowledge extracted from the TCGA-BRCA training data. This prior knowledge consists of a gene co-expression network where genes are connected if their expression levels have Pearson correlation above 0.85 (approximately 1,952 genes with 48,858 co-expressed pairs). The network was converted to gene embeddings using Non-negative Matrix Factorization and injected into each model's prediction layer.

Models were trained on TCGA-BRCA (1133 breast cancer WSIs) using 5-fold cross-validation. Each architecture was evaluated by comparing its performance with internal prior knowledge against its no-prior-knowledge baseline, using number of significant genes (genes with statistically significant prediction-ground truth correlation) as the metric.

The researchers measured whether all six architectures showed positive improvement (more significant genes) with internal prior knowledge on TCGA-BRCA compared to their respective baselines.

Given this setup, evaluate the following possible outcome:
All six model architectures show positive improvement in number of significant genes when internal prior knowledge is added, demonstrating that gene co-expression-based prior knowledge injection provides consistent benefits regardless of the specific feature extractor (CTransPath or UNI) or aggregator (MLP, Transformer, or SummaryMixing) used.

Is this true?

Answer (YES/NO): YES